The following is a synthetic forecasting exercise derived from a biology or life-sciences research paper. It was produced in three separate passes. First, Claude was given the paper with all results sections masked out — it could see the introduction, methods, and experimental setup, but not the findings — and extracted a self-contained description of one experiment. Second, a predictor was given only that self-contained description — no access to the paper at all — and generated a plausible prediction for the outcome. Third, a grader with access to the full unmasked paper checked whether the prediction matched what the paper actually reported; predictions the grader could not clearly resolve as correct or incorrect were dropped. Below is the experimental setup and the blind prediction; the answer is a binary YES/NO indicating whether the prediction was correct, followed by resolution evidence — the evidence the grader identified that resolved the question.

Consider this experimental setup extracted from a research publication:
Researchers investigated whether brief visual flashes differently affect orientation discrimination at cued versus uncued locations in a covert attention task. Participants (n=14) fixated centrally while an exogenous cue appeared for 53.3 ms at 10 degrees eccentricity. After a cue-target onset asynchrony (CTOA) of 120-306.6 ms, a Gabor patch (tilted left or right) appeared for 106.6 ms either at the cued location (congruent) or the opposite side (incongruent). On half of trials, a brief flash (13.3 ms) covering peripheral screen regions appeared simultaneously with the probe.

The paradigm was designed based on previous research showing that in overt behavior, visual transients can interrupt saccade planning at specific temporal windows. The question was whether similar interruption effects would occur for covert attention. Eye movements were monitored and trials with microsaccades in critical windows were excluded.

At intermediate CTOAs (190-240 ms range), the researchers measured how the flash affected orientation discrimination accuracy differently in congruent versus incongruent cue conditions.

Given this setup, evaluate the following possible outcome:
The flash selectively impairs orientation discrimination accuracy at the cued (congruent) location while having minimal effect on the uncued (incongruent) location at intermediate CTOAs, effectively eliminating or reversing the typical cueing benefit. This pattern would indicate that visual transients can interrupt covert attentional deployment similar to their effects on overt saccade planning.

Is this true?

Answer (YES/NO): NO